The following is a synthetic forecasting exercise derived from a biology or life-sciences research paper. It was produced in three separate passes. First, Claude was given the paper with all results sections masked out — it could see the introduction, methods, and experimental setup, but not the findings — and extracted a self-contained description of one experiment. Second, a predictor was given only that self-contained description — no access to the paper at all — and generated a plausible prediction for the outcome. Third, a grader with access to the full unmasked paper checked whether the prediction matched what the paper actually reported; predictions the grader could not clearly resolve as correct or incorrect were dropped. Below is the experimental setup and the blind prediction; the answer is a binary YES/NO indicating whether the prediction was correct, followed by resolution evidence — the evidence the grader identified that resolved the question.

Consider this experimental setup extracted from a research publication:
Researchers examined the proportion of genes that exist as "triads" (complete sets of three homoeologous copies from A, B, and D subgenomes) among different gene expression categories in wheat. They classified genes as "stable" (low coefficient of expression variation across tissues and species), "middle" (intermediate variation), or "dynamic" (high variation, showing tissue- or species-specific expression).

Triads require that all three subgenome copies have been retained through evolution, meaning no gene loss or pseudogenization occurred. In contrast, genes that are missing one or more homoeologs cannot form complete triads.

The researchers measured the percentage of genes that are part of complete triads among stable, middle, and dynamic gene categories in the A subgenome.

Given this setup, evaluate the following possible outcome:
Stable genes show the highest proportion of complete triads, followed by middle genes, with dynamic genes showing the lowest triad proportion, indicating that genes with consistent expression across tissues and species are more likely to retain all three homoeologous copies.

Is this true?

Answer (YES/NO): YES